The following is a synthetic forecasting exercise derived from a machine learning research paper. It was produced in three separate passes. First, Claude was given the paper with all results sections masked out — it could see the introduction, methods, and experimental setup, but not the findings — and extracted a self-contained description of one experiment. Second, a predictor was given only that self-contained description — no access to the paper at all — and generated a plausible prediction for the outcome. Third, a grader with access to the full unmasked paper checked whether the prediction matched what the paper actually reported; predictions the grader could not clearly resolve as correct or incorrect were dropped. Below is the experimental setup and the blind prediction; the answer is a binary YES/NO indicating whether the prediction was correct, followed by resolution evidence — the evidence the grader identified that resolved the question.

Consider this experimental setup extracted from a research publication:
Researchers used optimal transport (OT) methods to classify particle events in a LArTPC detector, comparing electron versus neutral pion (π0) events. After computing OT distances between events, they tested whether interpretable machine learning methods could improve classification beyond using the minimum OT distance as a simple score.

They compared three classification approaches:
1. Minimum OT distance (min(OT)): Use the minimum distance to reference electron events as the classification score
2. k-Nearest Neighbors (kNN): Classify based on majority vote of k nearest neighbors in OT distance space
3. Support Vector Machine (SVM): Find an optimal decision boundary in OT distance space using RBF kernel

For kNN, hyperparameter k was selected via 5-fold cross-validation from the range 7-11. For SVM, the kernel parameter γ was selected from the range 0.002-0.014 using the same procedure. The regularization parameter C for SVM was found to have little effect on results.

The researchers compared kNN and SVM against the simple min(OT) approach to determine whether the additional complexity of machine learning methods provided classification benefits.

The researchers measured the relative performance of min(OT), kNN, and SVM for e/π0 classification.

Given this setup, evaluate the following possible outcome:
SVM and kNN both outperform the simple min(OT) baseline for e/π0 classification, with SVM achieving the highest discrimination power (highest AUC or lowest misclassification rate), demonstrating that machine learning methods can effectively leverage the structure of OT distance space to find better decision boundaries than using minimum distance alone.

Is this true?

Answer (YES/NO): YES